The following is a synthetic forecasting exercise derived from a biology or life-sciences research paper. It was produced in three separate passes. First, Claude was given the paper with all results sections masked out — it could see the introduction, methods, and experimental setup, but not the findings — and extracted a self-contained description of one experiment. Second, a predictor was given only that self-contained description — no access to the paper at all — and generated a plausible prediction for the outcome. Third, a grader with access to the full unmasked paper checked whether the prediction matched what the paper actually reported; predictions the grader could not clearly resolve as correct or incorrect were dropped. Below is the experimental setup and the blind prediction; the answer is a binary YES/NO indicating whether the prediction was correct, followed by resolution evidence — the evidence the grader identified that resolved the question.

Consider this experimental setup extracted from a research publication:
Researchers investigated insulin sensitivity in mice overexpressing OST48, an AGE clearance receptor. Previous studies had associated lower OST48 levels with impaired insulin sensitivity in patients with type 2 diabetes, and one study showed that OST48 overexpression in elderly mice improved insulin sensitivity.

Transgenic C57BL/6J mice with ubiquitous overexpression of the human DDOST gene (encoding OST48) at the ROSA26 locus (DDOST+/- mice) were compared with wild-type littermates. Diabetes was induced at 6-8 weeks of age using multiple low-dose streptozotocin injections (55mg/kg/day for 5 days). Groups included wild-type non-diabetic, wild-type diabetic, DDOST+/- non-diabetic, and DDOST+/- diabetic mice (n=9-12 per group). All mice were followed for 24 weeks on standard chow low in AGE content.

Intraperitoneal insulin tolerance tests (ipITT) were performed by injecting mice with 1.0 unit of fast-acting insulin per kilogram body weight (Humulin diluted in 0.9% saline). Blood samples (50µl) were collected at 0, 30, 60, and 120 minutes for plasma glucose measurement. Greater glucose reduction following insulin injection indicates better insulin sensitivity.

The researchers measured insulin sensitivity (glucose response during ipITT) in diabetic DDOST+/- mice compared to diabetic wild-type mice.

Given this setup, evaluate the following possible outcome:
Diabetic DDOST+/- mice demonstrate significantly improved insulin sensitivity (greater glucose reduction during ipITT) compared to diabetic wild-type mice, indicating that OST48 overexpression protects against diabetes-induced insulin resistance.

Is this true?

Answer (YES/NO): NO